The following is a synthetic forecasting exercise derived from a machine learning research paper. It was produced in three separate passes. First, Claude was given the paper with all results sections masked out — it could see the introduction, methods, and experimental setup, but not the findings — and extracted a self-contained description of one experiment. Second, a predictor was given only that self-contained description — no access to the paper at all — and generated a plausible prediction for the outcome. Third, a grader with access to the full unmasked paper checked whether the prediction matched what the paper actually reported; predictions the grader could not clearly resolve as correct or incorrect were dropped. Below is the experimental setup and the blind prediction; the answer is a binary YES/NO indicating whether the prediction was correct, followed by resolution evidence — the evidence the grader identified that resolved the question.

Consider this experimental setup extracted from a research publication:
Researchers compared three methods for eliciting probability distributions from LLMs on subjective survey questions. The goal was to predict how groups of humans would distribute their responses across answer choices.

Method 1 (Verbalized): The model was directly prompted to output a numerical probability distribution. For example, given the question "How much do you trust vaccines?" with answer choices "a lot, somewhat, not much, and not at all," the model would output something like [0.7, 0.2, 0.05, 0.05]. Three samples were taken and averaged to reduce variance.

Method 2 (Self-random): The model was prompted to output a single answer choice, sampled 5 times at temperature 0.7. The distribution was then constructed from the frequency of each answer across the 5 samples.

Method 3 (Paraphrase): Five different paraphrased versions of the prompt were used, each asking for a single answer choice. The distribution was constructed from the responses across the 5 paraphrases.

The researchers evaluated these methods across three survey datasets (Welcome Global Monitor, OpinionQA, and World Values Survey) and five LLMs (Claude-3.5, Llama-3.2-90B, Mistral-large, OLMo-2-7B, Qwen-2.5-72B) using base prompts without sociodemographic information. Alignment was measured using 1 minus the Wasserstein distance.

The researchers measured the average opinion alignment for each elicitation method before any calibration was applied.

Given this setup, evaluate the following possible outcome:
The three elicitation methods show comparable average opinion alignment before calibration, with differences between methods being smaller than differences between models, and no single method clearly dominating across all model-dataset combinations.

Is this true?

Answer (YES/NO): NO